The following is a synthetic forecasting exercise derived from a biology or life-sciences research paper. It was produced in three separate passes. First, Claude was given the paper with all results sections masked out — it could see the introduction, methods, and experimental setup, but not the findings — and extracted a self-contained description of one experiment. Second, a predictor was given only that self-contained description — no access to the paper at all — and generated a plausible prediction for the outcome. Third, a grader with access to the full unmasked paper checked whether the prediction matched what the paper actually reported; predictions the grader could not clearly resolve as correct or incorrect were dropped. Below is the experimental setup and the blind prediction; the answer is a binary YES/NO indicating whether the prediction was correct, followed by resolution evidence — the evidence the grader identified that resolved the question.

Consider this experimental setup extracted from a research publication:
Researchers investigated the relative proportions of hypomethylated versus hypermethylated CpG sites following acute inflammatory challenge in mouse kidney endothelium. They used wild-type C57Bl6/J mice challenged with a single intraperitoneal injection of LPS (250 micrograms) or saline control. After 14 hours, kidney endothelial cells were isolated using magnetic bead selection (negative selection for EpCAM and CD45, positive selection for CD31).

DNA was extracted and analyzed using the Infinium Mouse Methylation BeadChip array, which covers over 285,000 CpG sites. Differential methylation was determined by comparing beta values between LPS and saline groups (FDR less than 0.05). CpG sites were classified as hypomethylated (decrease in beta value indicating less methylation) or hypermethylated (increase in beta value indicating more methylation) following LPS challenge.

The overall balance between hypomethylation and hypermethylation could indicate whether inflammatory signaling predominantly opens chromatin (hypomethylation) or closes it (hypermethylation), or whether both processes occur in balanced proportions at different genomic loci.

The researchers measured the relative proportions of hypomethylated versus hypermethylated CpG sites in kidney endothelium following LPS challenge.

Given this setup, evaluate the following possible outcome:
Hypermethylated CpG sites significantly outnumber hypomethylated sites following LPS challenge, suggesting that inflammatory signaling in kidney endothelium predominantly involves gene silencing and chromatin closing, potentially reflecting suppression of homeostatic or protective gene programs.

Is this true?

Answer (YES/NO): YES